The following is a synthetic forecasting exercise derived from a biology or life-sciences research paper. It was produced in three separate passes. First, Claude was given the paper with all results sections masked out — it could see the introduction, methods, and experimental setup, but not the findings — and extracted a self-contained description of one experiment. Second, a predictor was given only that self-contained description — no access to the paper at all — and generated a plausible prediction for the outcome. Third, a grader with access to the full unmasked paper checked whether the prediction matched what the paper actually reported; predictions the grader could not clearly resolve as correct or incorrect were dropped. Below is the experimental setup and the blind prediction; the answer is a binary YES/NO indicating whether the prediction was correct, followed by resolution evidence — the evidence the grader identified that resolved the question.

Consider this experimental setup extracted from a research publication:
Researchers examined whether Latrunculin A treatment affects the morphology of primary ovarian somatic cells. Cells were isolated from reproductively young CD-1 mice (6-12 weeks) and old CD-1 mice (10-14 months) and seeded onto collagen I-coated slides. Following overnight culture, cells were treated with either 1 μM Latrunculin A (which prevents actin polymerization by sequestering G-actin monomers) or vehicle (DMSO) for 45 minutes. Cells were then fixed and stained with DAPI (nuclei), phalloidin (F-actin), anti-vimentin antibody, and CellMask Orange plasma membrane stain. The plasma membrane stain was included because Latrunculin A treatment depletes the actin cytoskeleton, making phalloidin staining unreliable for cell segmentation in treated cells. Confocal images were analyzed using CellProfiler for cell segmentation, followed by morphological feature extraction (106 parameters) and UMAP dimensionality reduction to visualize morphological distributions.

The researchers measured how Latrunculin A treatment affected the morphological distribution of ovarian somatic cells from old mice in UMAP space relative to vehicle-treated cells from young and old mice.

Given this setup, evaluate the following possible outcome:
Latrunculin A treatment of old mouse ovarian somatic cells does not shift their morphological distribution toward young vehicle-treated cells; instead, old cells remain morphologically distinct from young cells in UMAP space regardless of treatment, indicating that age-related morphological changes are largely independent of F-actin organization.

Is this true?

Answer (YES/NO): NO